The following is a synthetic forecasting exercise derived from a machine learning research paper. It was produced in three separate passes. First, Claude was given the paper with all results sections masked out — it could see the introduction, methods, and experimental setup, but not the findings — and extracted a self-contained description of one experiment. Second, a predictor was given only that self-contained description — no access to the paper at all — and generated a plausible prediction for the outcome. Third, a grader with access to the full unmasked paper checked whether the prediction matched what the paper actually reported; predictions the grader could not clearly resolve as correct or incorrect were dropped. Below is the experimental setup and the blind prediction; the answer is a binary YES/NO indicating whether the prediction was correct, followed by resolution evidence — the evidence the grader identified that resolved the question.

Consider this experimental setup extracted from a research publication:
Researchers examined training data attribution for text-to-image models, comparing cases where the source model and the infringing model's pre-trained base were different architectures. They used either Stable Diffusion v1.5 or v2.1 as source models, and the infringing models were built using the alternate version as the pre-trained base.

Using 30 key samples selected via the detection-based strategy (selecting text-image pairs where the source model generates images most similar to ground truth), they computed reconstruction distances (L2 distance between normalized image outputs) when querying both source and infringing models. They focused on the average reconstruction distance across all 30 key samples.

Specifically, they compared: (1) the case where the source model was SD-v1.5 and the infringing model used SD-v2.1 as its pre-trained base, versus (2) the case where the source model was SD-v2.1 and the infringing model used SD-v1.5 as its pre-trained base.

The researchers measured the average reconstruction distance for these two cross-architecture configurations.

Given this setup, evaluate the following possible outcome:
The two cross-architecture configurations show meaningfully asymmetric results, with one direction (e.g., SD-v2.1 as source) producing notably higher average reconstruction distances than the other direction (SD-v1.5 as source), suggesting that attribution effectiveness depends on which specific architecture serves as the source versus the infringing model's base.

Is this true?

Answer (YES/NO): NO